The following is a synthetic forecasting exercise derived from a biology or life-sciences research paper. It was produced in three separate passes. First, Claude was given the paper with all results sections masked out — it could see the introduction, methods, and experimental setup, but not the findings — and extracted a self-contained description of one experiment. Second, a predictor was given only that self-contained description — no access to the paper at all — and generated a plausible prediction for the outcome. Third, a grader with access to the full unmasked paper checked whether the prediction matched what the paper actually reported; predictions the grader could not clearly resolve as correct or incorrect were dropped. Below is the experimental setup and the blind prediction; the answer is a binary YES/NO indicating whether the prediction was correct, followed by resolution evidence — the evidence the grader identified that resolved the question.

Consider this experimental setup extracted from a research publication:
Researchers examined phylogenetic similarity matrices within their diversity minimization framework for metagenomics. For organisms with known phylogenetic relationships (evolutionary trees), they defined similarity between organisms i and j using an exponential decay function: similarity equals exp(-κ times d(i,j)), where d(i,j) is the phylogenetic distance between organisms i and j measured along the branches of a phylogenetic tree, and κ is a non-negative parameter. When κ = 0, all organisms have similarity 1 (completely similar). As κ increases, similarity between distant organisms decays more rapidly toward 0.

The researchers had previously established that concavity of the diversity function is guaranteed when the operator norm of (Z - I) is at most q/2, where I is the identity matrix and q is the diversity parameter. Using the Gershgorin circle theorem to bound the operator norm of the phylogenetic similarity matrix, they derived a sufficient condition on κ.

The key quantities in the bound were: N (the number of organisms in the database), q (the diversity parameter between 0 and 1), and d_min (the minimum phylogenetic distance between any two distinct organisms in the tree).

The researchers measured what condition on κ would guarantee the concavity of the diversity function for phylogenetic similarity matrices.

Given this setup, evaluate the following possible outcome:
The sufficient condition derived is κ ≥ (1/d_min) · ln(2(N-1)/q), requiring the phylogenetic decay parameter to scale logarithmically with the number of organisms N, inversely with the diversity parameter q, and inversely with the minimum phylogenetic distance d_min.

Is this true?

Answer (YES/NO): NO